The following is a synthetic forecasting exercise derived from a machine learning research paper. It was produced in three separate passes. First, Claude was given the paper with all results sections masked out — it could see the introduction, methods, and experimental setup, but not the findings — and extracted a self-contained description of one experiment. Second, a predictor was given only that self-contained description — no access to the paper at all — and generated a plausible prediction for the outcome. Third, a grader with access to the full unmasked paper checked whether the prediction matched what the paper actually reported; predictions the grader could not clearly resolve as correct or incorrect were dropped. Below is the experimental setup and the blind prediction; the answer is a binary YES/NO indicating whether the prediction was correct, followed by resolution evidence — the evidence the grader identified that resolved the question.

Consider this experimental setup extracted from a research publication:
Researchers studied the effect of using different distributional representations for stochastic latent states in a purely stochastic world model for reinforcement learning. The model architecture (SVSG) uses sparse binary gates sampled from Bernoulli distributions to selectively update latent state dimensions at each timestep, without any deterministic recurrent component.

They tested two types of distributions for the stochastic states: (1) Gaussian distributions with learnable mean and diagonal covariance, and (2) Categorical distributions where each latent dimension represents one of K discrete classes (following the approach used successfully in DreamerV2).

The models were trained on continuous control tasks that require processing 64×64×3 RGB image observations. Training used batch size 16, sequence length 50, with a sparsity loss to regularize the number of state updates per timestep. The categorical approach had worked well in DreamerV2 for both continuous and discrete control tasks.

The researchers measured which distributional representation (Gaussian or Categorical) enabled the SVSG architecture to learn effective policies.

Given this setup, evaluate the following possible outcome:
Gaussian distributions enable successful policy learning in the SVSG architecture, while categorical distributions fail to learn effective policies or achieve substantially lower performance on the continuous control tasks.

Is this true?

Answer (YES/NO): YES